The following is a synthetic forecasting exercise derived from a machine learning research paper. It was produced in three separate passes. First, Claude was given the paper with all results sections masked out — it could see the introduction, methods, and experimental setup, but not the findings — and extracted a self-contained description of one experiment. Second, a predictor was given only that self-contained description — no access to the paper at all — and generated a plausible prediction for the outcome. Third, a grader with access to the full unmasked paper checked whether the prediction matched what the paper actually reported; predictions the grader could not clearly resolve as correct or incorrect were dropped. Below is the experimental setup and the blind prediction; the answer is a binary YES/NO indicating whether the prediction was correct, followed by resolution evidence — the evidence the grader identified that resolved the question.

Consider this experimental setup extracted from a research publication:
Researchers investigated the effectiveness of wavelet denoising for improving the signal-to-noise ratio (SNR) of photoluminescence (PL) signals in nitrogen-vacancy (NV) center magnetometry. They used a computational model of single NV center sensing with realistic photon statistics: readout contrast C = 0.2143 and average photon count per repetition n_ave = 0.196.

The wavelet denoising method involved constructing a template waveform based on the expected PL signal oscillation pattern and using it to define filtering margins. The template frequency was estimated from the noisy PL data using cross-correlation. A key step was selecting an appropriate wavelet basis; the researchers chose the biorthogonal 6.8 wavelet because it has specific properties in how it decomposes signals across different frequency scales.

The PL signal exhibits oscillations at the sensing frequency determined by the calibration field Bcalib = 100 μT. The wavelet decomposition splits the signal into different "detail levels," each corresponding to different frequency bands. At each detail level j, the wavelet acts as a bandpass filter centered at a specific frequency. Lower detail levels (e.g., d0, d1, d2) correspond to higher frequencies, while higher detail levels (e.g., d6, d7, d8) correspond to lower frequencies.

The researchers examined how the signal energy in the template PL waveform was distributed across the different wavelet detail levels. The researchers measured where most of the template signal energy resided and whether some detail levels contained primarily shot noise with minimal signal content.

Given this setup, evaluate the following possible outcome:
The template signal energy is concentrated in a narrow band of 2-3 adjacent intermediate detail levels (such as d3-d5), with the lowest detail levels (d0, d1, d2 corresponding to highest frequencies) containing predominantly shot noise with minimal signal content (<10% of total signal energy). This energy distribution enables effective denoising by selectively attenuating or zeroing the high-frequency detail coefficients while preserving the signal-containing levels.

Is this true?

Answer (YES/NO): NO